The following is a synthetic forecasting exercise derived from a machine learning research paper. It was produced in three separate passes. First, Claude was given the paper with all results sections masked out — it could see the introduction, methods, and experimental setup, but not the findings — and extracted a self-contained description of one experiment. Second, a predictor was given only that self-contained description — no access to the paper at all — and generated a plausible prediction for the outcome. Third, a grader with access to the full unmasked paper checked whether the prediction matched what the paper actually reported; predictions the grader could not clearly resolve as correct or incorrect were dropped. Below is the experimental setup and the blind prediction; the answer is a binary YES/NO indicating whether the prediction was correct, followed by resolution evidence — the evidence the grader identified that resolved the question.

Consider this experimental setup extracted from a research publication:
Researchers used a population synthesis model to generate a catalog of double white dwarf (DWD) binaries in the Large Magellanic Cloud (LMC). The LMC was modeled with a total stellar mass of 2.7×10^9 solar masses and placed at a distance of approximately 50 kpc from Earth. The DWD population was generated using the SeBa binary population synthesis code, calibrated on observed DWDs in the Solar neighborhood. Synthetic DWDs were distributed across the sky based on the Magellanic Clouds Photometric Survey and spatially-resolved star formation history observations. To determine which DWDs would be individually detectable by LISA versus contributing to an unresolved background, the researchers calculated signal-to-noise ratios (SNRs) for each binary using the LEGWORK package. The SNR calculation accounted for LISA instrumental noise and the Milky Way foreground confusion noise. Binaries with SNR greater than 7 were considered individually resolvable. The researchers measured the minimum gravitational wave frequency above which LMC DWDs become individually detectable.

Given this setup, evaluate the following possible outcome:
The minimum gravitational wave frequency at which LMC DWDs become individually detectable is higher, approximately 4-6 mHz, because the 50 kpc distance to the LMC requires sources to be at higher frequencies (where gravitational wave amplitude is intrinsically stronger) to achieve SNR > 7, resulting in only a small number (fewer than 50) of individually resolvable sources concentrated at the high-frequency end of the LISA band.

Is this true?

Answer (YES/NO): NO